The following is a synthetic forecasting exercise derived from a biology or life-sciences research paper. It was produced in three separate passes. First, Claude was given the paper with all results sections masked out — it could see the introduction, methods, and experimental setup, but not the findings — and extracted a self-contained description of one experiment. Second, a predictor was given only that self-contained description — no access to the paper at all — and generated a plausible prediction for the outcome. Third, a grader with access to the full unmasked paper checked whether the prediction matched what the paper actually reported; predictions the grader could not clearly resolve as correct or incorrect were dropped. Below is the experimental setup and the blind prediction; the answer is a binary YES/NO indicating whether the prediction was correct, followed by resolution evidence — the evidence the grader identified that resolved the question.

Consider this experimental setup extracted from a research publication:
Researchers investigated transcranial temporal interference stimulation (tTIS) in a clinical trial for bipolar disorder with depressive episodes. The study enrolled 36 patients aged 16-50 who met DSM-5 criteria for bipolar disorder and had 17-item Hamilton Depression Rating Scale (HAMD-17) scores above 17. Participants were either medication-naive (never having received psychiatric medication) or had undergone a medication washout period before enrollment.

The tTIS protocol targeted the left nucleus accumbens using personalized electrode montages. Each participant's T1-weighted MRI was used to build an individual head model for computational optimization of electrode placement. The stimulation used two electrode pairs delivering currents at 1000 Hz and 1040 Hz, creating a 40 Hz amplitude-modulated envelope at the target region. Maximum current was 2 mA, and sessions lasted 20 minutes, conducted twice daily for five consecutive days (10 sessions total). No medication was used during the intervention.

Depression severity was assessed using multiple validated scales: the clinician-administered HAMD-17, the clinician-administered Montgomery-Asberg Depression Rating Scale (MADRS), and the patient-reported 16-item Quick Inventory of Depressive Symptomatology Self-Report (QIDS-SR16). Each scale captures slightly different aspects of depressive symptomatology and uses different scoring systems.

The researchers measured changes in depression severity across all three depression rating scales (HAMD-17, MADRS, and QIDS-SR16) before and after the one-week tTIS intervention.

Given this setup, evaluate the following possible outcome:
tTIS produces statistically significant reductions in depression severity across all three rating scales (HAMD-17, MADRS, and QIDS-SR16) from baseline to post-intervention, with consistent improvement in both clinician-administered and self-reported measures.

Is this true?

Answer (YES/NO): YES